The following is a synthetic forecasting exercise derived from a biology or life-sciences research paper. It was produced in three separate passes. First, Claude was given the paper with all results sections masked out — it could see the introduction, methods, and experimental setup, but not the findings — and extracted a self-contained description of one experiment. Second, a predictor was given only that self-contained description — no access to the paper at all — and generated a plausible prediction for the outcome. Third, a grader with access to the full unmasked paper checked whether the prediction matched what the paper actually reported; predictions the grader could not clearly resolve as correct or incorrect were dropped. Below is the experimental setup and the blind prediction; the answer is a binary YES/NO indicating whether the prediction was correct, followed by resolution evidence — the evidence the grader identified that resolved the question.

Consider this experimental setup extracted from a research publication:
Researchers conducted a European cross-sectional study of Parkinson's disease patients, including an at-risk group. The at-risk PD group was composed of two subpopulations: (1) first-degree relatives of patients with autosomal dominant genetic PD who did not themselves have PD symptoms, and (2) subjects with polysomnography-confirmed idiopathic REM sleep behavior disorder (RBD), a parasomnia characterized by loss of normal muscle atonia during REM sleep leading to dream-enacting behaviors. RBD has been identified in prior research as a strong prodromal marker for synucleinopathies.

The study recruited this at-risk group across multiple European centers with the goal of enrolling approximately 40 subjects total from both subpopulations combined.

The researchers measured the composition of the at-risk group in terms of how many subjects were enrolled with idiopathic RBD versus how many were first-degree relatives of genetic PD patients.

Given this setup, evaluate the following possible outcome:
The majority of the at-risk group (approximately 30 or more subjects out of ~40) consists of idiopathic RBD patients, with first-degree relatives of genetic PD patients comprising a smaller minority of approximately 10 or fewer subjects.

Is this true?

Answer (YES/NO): NO